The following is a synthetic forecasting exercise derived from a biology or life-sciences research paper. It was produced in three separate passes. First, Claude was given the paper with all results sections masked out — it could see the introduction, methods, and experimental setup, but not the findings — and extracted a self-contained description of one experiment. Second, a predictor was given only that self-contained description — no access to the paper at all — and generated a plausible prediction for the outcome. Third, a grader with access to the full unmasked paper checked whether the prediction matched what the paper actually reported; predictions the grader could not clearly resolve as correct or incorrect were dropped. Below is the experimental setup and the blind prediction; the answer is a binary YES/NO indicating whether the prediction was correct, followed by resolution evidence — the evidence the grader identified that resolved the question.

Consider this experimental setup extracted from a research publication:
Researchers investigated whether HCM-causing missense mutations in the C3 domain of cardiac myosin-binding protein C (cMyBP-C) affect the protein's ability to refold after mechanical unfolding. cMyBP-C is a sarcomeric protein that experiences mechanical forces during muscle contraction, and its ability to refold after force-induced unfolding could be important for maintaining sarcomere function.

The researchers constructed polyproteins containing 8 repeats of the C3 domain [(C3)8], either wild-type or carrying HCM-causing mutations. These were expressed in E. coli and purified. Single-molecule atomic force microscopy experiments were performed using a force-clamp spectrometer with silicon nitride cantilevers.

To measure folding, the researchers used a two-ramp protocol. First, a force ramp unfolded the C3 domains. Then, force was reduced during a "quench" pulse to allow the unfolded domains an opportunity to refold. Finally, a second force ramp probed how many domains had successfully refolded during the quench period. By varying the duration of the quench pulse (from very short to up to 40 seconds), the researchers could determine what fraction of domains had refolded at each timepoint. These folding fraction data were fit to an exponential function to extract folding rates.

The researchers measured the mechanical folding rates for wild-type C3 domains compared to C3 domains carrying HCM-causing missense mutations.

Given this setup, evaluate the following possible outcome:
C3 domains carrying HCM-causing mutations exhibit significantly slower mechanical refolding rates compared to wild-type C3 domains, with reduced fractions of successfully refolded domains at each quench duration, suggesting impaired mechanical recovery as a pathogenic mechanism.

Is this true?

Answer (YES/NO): NO